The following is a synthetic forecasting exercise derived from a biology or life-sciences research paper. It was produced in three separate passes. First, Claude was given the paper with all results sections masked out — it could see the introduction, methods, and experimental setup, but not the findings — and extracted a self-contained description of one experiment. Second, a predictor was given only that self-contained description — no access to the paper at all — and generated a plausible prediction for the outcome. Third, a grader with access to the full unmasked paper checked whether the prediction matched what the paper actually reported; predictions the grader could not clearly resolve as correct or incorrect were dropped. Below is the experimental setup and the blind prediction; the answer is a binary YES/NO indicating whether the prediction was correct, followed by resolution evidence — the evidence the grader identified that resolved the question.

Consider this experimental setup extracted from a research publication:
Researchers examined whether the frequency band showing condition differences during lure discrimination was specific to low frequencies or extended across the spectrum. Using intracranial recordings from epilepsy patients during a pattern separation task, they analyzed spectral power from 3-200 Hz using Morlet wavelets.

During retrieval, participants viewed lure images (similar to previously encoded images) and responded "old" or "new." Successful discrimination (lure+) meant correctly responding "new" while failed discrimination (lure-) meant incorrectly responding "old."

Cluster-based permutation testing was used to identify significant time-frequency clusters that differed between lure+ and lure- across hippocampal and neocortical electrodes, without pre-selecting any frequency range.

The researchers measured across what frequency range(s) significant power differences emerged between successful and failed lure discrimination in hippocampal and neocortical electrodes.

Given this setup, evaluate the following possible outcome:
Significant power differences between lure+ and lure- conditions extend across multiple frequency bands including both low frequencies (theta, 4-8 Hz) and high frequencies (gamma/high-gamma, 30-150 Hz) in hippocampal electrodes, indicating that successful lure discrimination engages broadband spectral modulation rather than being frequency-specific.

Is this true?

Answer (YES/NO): NO